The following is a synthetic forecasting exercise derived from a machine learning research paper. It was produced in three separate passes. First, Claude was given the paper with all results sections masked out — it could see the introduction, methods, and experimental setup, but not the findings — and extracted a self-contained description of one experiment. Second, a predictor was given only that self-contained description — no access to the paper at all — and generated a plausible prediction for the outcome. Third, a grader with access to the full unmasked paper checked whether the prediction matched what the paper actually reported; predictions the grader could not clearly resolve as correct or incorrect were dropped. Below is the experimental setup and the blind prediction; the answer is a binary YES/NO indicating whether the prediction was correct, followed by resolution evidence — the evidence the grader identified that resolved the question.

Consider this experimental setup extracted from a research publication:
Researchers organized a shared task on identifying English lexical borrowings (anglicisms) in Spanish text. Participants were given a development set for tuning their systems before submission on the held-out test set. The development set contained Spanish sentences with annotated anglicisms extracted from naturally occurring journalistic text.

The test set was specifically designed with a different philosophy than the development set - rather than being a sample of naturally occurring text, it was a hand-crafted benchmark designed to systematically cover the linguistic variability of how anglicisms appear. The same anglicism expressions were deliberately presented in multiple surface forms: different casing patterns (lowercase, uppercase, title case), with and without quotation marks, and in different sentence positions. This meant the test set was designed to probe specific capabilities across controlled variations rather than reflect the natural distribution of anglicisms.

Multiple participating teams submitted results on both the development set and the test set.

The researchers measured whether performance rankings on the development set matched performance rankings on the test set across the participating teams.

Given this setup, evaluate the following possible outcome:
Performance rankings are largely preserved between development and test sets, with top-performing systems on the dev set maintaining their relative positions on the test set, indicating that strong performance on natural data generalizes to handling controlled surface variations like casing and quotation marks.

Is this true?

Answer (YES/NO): NO